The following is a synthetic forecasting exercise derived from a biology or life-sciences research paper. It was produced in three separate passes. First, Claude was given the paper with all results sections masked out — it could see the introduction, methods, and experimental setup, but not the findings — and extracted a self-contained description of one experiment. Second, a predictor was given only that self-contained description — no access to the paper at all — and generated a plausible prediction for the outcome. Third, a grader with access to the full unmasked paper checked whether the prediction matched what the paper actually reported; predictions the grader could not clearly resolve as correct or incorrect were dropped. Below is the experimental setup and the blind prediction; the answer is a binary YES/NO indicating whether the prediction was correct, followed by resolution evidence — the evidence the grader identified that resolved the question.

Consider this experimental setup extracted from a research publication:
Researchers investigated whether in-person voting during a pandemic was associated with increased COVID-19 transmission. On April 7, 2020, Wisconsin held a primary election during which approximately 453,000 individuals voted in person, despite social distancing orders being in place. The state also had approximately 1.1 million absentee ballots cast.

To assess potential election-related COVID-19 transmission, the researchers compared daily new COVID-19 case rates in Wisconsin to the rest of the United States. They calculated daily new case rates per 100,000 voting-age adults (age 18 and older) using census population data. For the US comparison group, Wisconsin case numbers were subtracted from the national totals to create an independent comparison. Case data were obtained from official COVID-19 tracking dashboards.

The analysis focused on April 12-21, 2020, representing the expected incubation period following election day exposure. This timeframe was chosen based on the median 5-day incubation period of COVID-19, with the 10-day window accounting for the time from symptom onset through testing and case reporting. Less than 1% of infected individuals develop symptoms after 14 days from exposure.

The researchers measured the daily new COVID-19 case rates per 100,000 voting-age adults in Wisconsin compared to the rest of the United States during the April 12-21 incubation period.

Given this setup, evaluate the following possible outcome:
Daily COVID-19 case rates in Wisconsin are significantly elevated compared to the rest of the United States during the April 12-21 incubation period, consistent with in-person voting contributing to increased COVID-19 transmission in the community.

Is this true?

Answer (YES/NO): NO